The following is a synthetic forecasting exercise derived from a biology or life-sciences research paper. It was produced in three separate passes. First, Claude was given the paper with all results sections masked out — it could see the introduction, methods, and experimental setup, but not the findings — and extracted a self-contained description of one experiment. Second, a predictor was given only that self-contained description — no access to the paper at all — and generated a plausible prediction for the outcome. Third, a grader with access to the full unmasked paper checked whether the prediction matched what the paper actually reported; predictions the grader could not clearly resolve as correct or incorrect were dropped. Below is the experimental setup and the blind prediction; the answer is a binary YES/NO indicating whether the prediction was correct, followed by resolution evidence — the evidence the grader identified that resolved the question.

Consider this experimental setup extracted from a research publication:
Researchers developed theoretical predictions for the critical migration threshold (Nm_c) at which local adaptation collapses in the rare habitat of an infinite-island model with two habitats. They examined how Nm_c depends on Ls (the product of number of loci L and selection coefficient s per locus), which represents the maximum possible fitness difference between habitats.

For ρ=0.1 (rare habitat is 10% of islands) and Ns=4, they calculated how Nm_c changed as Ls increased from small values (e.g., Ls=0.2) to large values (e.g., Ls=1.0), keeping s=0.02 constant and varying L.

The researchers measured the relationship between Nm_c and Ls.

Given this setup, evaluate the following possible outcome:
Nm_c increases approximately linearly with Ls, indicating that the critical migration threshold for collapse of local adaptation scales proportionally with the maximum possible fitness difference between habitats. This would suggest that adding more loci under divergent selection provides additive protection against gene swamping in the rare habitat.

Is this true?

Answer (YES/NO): NO